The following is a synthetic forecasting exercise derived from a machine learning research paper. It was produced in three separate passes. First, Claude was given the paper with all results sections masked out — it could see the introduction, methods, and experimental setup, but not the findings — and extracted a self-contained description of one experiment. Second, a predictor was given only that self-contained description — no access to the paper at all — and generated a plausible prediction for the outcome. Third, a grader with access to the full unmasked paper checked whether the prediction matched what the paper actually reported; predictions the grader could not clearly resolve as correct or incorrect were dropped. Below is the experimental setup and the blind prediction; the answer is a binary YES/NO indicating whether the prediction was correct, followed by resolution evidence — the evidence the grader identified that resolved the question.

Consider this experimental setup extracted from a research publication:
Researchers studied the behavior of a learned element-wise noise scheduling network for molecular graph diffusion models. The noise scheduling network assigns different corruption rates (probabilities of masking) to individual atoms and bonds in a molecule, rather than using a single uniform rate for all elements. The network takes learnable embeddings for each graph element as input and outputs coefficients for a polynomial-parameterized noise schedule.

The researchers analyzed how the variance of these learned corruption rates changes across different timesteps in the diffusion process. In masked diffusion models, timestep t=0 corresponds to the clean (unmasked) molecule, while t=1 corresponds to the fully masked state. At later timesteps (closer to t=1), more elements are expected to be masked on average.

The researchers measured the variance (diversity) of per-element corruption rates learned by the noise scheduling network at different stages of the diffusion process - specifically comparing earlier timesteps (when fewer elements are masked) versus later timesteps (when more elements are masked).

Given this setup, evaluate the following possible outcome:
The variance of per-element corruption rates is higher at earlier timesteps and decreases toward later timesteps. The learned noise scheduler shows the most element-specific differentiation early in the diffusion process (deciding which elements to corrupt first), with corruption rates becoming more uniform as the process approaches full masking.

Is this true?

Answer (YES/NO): NO